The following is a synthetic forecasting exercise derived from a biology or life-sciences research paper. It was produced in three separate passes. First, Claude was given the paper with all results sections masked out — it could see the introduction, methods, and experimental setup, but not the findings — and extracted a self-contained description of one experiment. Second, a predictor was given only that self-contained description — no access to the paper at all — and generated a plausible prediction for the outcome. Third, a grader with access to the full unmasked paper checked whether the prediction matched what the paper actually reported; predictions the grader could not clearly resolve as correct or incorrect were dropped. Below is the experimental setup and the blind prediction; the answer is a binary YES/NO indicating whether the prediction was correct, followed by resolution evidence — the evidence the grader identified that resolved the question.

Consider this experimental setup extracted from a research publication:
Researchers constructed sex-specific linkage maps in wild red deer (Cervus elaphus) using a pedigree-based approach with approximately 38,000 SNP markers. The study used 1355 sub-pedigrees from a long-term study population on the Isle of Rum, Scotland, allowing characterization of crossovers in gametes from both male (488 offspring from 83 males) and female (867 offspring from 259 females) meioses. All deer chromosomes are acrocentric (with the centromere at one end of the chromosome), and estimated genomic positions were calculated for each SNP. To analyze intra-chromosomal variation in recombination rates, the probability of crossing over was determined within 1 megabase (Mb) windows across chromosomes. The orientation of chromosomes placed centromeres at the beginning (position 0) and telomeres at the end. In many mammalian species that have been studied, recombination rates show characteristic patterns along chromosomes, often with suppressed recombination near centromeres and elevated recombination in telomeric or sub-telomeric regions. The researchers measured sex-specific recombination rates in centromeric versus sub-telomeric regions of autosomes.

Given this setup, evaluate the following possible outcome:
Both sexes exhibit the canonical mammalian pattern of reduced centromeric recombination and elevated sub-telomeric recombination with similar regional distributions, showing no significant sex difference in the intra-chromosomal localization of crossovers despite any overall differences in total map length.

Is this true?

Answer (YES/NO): NO